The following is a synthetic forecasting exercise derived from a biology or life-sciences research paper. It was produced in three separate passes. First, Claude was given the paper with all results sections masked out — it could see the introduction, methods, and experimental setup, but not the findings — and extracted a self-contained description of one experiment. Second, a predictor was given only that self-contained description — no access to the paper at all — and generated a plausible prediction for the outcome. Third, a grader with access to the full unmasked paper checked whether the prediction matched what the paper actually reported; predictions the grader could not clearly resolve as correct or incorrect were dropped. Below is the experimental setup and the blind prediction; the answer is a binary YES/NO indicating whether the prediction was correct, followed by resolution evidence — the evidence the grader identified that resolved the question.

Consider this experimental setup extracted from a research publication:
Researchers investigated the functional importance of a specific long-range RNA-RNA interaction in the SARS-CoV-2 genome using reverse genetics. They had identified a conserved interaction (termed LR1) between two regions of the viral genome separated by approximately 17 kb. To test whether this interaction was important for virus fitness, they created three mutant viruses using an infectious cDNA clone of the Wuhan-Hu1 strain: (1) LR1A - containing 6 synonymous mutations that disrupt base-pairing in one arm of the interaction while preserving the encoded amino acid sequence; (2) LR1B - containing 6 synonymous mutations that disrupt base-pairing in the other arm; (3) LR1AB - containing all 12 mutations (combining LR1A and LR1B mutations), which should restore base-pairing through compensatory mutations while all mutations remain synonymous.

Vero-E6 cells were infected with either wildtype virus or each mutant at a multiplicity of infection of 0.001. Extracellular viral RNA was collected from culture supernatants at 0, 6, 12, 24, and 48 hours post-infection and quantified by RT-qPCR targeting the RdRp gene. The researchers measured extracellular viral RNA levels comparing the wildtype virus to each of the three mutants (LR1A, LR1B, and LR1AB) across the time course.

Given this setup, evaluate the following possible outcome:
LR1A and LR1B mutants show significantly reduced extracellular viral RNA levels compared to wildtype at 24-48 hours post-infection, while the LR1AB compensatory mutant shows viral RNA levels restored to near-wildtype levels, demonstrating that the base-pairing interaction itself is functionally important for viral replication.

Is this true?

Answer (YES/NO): NO